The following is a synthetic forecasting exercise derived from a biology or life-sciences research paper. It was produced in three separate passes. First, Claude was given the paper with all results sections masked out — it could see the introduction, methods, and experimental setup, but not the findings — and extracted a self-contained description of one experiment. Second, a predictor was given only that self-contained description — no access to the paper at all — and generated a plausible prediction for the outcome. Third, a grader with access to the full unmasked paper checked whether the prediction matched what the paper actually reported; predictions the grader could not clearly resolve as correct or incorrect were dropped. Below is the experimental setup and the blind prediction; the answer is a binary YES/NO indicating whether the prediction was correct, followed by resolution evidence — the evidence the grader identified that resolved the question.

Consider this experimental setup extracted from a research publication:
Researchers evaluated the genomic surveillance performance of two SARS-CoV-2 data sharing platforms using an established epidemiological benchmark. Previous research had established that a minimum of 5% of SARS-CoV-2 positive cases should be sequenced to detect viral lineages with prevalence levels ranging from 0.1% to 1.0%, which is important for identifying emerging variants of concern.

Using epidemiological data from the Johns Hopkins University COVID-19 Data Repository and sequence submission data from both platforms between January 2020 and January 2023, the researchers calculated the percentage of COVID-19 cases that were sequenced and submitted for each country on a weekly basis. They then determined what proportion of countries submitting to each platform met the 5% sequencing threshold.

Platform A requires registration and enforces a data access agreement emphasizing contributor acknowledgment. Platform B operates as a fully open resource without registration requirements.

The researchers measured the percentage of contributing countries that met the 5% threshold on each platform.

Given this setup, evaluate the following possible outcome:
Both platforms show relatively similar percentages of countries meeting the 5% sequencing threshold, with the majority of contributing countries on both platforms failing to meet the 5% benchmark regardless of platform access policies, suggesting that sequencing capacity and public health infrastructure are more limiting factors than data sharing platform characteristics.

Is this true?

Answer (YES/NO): NO